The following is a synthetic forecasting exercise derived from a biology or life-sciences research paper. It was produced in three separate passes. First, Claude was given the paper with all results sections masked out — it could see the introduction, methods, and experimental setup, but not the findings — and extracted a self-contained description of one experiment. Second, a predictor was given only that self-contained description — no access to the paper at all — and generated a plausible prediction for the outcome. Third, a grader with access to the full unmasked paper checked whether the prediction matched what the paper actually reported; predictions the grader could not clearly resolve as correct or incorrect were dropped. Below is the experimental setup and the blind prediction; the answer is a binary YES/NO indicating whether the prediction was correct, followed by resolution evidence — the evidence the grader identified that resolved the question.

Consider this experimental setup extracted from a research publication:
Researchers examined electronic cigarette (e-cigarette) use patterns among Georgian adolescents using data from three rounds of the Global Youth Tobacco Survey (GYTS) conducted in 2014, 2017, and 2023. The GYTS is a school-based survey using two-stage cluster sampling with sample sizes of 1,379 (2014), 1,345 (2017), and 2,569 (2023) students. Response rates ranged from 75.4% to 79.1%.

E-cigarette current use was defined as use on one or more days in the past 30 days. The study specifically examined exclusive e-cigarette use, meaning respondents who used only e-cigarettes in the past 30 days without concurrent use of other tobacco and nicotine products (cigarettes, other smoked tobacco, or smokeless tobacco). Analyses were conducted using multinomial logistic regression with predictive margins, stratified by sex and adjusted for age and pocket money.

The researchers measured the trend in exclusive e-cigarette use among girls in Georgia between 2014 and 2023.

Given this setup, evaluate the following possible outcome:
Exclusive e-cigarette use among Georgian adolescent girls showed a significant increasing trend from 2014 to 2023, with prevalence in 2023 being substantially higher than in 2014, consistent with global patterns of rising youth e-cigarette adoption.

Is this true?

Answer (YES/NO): YES